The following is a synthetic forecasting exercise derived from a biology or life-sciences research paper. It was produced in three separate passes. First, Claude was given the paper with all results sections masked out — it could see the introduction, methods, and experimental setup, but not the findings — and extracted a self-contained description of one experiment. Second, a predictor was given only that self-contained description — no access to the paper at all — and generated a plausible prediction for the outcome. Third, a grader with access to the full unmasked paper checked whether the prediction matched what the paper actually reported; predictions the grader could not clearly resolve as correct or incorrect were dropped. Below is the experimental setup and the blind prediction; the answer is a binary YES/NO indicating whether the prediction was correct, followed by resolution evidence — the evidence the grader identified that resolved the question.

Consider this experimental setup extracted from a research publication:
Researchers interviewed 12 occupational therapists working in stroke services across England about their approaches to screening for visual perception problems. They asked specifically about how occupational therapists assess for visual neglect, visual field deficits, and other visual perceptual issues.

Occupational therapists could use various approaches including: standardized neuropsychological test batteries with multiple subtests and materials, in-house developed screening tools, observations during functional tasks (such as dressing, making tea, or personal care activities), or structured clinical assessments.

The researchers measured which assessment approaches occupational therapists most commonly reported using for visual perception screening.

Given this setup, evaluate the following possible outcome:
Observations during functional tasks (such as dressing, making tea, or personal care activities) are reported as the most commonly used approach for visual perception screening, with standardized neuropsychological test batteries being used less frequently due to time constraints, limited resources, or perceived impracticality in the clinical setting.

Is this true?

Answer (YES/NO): YES